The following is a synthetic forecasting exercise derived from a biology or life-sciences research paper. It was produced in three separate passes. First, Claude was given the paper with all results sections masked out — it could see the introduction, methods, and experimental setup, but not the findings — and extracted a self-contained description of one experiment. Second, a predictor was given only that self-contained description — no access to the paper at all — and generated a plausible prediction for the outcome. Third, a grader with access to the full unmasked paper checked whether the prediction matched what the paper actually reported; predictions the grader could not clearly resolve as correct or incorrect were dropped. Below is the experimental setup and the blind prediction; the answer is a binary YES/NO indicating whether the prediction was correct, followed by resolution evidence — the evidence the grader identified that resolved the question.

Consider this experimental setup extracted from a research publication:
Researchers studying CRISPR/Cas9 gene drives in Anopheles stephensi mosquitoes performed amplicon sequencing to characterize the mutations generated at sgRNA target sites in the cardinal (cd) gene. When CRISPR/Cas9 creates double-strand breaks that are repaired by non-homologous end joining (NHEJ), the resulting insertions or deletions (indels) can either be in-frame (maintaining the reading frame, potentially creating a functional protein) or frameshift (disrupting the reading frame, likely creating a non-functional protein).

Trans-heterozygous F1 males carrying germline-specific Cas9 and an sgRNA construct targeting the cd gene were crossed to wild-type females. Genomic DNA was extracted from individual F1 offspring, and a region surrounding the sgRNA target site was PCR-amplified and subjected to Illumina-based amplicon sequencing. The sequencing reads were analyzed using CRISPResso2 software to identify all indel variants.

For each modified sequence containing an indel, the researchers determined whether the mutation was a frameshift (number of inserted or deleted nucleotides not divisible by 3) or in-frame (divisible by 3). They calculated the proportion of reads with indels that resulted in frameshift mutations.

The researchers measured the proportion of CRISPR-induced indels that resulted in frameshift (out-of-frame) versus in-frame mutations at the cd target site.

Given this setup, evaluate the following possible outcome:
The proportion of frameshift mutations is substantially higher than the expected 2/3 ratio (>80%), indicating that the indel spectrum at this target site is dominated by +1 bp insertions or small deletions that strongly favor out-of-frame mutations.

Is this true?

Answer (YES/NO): NO